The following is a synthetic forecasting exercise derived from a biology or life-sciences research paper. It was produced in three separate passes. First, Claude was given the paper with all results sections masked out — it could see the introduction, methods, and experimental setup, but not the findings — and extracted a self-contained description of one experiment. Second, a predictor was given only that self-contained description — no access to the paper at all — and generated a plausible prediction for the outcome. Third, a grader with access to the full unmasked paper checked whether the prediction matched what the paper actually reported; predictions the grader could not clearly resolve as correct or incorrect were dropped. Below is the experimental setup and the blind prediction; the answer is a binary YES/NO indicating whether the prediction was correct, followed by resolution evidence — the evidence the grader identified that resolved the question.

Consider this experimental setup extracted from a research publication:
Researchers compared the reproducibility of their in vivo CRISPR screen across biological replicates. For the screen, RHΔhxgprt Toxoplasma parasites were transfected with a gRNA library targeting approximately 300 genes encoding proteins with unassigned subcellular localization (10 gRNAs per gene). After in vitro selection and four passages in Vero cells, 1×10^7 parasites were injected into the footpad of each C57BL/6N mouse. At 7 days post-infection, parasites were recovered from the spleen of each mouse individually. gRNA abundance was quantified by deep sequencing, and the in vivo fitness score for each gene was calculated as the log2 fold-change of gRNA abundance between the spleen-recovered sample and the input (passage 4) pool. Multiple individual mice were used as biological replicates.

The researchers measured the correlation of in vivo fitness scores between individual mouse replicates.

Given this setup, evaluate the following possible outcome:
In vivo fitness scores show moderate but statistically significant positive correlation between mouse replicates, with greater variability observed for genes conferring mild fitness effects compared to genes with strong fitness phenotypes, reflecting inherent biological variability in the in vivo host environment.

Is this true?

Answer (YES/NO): NO